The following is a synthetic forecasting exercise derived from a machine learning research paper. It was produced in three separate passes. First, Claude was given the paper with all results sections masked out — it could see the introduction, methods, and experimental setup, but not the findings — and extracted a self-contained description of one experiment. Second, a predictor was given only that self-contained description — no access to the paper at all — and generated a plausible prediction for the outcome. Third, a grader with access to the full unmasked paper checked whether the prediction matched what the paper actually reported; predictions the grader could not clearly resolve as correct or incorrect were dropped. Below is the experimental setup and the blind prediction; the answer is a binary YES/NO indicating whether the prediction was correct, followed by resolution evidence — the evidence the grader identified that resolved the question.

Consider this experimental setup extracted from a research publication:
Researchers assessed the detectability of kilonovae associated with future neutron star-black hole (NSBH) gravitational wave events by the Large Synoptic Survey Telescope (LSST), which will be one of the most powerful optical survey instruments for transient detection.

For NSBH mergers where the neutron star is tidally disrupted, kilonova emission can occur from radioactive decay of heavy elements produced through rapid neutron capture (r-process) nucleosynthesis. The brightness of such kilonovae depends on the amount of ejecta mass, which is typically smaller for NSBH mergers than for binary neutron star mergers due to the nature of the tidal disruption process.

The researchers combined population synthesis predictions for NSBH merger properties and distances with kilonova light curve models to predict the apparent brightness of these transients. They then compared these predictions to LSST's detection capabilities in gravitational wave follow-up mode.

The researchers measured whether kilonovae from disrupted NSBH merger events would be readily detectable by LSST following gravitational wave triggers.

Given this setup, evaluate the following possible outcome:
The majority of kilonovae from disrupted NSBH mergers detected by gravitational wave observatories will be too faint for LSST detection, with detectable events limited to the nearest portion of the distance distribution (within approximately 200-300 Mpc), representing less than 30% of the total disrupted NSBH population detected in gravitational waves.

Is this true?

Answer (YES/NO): NO